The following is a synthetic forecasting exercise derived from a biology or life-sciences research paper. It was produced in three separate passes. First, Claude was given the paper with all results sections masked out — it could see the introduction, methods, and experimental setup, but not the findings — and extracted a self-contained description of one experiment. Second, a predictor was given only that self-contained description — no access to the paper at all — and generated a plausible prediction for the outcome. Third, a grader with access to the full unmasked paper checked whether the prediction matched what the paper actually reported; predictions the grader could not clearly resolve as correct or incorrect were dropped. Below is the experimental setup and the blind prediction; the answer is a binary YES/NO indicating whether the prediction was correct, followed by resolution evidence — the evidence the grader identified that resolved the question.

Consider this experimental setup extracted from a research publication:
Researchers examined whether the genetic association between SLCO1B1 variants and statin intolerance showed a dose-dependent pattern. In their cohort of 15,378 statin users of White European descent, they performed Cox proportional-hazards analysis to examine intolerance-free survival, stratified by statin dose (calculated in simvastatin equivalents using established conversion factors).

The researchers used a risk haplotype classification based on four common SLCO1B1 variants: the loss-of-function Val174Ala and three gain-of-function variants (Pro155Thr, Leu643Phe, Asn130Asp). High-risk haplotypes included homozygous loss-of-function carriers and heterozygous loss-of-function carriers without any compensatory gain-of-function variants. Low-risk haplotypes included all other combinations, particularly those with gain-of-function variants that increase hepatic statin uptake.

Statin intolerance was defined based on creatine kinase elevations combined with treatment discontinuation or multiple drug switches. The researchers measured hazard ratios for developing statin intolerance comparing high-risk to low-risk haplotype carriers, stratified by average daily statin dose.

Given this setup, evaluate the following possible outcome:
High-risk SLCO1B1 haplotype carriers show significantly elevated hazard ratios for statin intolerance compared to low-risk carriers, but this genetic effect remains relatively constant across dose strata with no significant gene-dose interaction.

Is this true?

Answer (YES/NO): NO